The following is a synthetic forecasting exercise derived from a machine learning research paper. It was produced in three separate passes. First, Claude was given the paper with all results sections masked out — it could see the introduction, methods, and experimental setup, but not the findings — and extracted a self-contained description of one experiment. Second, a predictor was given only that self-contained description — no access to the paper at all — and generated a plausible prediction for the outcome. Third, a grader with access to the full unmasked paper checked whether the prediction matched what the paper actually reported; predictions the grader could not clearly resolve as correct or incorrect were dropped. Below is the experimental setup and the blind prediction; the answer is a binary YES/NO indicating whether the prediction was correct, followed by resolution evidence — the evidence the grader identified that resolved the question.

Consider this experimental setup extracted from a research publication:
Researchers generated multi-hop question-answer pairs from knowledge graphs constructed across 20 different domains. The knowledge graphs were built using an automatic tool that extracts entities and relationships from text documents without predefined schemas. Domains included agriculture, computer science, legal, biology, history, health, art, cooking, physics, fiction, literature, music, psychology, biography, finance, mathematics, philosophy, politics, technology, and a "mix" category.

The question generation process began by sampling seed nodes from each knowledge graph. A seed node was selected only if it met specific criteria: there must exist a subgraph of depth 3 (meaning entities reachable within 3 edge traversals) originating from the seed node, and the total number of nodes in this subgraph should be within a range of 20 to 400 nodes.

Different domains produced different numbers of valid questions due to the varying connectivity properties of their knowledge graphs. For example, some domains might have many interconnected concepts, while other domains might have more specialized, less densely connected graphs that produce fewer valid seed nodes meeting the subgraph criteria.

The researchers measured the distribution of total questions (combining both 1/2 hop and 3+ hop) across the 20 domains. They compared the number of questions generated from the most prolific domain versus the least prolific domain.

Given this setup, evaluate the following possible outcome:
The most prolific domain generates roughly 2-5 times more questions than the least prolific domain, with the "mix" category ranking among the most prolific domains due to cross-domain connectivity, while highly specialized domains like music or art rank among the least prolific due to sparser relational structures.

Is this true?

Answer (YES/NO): NO